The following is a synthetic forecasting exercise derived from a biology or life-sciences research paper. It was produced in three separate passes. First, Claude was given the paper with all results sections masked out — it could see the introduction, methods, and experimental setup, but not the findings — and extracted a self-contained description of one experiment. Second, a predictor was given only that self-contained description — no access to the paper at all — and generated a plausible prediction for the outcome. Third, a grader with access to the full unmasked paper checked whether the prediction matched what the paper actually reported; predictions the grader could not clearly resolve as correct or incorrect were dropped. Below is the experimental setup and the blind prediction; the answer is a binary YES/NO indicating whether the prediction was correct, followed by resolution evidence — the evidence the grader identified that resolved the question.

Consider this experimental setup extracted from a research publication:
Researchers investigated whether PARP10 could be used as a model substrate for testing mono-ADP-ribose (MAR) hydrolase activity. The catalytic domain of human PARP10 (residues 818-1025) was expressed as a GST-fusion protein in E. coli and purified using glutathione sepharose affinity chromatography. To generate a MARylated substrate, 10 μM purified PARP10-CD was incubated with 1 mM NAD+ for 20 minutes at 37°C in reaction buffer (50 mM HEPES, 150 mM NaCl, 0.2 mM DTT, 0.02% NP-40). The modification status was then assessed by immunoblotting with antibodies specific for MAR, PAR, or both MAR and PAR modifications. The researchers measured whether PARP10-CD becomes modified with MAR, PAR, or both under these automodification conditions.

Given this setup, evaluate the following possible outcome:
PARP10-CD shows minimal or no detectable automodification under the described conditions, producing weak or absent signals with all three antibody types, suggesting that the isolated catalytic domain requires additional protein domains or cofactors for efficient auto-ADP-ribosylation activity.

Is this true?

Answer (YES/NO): NO